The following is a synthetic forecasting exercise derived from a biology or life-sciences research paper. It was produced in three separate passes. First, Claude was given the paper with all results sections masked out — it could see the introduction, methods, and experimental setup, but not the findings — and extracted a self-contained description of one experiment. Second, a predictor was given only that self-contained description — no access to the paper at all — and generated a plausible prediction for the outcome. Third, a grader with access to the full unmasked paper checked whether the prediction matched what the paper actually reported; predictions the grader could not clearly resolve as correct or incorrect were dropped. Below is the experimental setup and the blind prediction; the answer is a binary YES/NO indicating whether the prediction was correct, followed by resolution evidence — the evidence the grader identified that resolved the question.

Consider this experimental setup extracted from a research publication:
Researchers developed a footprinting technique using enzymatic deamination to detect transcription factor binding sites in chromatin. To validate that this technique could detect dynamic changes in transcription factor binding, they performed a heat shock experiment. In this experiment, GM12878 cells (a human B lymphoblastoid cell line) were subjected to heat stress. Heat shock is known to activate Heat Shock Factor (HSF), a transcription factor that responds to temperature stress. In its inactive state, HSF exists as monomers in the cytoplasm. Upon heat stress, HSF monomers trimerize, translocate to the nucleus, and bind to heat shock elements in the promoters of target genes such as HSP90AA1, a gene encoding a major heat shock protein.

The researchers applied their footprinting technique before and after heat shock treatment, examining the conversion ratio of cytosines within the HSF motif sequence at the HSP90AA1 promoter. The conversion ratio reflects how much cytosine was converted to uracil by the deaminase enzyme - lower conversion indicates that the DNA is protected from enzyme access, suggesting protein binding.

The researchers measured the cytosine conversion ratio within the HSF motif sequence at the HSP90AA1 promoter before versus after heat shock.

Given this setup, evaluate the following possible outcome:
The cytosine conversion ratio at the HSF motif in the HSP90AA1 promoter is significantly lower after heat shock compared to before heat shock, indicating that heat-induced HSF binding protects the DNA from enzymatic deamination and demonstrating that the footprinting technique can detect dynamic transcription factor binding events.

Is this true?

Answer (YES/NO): YES